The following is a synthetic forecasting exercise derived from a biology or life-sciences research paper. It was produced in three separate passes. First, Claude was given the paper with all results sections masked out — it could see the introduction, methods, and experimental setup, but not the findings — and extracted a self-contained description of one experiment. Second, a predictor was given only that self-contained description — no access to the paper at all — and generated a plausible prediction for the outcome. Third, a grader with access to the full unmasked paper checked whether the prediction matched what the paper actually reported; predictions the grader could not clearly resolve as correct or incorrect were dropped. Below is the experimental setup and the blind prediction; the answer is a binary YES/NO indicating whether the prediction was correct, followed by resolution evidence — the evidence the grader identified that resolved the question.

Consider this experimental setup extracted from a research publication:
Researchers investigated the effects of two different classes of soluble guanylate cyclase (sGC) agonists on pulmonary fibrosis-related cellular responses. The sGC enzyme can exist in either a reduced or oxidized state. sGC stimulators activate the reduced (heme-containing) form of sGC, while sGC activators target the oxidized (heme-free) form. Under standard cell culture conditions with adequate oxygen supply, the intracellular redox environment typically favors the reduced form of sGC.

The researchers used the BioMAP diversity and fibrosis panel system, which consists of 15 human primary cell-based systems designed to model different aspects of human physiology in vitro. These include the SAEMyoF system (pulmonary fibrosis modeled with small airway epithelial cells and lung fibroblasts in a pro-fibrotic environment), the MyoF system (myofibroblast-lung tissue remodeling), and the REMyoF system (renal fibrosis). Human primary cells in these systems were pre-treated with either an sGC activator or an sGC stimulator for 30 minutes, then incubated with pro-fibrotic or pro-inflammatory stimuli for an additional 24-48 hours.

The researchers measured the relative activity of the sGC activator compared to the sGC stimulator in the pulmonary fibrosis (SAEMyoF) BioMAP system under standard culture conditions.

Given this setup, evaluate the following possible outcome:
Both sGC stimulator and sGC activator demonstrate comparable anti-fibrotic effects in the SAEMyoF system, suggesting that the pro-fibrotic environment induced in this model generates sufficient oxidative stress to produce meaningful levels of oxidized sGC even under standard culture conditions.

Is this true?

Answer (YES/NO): NO